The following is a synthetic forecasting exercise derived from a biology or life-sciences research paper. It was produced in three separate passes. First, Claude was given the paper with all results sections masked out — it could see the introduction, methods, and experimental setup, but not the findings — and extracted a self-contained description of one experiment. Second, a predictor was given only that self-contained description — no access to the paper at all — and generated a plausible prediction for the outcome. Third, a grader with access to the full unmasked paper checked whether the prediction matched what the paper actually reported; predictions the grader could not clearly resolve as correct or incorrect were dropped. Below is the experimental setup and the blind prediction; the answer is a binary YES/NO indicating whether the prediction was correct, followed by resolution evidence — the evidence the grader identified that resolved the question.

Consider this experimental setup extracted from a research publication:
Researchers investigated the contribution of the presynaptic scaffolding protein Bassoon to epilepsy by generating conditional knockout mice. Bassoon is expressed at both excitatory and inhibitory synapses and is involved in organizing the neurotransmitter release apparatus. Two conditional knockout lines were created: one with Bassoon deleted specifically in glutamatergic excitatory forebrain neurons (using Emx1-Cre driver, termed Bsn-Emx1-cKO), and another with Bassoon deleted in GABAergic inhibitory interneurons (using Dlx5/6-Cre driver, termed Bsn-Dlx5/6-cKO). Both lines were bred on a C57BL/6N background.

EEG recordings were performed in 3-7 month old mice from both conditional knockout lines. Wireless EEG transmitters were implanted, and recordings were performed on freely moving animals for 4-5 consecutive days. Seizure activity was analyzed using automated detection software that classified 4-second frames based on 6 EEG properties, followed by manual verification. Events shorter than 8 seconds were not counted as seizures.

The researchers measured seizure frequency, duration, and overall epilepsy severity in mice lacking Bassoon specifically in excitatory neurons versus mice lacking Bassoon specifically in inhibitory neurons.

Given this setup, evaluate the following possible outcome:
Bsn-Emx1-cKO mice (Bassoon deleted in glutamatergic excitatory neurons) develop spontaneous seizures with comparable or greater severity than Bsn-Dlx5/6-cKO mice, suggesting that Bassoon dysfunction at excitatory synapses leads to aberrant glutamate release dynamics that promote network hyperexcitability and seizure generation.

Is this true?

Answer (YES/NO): NO